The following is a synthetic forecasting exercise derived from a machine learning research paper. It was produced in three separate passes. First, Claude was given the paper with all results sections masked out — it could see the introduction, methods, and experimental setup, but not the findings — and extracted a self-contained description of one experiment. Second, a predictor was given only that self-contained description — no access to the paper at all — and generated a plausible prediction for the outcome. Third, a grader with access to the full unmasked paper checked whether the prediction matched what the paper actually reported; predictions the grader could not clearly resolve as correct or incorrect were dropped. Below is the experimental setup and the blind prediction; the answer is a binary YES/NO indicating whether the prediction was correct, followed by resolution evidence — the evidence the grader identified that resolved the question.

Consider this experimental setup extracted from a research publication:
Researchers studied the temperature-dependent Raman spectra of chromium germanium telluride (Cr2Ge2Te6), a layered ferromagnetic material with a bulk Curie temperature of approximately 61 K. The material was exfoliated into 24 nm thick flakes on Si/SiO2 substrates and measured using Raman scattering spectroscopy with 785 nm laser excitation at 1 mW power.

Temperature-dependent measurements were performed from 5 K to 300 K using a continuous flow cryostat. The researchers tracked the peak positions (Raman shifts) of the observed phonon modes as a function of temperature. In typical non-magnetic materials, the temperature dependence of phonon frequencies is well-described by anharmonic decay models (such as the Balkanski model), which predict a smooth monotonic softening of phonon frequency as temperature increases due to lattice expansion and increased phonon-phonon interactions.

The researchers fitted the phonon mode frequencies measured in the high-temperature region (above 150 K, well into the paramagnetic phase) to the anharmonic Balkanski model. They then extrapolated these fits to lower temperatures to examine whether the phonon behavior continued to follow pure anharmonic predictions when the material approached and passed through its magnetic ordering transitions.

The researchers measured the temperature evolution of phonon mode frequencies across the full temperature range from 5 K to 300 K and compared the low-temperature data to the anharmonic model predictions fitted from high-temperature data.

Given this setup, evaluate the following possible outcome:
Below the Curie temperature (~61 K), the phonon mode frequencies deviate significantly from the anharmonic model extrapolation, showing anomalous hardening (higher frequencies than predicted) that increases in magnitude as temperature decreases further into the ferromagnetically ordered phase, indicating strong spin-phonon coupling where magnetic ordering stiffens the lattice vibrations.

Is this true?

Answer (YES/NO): NO